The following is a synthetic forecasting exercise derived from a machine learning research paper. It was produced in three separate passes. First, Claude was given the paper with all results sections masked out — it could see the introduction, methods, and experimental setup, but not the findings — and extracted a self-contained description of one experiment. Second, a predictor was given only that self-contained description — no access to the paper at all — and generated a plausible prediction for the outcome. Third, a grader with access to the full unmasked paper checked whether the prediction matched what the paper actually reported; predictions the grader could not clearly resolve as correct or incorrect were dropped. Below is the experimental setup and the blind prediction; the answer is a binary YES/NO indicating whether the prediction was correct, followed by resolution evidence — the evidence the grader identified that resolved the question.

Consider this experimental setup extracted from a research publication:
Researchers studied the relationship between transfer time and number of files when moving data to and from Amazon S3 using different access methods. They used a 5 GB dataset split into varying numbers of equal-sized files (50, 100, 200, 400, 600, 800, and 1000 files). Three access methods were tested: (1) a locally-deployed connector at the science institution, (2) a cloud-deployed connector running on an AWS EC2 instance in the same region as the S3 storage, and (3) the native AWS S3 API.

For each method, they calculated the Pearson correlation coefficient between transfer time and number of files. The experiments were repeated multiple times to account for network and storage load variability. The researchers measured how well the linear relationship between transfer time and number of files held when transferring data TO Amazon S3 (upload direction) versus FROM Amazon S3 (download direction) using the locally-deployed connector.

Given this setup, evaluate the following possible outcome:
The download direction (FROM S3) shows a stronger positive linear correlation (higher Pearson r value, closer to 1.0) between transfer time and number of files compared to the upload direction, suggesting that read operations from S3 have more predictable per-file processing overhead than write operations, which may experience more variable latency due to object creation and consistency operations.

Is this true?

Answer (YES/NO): NO